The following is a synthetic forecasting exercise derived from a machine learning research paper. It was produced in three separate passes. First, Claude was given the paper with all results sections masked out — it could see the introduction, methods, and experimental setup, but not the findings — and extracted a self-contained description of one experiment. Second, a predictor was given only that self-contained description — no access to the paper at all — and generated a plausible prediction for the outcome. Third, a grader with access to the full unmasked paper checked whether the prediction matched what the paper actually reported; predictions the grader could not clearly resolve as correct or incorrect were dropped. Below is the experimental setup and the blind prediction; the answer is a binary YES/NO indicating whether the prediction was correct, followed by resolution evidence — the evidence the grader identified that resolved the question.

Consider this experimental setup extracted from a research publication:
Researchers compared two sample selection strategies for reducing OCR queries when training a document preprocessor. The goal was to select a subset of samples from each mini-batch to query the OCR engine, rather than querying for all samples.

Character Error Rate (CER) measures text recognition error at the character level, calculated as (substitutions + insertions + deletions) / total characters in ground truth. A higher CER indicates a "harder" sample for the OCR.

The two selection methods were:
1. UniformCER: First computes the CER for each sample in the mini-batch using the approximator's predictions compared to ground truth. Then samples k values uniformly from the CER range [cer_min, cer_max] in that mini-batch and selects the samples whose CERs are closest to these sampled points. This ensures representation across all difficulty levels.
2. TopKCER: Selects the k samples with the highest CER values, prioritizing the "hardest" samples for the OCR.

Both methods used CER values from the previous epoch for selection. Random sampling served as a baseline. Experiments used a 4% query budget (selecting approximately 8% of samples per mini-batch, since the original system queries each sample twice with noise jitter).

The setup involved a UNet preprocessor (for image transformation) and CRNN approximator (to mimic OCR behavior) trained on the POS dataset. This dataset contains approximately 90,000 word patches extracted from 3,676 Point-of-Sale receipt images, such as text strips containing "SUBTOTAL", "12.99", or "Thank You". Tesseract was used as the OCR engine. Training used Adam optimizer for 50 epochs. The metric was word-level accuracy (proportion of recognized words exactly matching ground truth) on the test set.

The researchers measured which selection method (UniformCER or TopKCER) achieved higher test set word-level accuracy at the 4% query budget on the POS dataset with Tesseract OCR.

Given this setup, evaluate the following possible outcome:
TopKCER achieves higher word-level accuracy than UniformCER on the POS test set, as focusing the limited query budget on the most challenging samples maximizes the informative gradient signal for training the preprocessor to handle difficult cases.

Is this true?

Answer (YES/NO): YES